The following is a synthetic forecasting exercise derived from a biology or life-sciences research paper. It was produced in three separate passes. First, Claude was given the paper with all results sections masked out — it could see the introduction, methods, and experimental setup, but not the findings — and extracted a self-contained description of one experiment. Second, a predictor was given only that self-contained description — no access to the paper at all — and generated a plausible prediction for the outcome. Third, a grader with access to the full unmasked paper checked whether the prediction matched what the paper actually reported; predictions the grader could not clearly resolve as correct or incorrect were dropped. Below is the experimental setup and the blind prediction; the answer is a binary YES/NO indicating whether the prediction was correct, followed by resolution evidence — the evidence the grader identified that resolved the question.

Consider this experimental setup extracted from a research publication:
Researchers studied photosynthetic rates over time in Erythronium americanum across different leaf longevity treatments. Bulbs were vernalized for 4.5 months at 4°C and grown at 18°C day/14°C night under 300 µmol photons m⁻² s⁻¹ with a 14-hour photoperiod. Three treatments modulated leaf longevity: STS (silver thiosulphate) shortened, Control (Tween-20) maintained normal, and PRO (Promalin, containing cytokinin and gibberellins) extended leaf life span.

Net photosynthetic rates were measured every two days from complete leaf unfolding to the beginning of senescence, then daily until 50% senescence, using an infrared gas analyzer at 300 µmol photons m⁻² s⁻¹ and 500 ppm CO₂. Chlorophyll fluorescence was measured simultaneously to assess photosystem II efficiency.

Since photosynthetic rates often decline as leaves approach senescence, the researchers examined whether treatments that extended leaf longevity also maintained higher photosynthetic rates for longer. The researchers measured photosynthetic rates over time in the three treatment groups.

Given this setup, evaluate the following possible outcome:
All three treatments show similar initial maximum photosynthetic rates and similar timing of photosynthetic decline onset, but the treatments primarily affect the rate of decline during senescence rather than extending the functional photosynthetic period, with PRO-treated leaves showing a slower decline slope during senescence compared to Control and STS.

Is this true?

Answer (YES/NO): NO